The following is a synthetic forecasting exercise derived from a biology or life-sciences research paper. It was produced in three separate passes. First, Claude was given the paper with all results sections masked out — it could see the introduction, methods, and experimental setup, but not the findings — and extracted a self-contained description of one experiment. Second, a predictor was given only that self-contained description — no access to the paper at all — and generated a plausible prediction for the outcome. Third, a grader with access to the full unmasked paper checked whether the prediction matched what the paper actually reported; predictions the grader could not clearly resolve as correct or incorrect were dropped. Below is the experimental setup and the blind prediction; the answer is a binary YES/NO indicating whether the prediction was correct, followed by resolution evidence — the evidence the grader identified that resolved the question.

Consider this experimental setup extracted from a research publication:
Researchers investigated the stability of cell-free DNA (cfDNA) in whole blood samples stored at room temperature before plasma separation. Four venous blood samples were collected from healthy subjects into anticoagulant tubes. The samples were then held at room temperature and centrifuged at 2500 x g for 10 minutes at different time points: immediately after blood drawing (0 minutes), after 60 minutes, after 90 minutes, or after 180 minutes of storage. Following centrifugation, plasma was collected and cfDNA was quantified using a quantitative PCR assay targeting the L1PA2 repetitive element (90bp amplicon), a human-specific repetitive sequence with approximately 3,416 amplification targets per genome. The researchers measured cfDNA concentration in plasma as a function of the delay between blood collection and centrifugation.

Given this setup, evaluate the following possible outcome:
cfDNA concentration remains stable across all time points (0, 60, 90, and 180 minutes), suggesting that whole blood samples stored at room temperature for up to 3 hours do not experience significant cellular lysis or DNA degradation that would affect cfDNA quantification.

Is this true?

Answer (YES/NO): YES